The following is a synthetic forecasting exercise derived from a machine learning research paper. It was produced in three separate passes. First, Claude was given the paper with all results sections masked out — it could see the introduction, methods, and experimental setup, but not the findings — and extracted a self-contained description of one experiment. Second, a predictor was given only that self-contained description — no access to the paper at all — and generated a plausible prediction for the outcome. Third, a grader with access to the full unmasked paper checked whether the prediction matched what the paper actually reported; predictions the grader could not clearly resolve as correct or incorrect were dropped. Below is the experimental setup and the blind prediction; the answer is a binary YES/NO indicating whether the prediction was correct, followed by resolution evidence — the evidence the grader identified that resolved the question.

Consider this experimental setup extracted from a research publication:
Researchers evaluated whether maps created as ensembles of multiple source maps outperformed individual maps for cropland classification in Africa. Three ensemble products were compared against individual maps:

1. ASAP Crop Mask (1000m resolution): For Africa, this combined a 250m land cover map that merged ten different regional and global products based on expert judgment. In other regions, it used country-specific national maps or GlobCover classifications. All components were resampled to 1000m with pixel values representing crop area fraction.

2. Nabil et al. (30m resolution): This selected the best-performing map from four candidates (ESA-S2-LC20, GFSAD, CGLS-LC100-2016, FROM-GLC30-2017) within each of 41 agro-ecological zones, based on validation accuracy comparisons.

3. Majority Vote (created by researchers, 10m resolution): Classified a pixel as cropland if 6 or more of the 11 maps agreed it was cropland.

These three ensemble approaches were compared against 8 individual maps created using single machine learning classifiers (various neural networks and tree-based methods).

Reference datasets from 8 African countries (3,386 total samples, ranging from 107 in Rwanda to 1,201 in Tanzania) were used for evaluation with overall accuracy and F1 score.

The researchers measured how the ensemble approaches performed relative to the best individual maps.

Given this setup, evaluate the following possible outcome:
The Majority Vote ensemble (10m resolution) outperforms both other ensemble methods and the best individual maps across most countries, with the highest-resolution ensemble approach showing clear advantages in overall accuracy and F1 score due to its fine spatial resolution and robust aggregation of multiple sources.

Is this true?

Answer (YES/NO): NO